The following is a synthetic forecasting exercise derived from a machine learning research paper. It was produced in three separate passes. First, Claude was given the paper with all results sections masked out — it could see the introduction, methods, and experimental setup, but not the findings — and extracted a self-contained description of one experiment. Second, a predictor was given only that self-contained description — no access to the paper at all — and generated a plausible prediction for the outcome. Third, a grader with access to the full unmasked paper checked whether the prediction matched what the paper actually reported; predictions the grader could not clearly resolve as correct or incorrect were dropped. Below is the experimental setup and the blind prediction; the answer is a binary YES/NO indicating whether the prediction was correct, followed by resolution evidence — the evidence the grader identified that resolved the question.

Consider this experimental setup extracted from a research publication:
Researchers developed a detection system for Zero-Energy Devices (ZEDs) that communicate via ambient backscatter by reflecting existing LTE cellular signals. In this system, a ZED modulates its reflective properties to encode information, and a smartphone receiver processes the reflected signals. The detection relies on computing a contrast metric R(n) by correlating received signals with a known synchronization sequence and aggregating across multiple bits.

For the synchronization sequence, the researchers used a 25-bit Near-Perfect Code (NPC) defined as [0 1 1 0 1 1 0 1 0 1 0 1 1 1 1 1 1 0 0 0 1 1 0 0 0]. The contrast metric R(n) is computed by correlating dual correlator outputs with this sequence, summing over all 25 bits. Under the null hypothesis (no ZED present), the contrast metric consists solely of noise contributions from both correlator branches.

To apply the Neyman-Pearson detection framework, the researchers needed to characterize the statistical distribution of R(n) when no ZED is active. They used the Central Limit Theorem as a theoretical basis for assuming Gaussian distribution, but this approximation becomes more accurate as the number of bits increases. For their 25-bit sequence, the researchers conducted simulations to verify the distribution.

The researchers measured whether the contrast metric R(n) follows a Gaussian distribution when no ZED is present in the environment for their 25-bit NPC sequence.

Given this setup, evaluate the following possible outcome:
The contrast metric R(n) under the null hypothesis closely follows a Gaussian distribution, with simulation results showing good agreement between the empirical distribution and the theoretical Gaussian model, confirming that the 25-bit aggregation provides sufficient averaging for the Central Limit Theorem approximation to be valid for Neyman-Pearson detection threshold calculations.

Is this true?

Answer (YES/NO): YES